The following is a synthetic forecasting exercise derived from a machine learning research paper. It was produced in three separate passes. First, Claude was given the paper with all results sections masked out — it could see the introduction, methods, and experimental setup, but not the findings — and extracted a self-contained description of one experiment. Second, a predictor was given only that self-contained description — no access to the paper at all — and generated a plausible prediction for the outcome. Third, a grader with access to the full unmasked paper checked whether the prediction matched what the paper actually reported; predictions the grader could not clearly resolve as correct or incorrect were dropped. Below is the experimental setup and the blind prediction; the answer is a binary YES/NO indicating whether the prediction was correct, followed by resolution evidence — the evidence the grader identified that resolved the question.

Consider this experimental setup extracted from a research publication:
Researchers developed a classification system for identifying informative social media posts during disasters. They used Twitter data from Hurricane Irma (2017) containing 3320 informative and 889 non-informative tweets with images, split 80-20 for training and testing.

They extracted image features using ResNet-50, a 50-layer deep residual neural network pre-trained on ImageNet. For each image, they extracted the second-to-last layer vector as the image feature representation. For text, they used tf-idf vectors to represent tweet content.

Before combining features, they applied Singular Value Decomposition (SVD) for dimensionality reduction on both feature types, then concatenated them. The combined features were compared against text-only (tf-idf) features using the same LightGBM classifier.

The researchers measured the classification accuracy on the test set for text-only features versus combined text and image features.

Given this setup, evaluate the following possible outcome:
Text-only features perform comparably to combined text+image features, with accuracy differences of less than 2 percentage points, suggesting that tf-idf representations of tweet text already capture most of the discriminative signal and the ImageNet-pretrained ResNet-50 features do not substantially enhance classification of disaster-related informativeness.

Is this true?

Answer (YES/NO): NO